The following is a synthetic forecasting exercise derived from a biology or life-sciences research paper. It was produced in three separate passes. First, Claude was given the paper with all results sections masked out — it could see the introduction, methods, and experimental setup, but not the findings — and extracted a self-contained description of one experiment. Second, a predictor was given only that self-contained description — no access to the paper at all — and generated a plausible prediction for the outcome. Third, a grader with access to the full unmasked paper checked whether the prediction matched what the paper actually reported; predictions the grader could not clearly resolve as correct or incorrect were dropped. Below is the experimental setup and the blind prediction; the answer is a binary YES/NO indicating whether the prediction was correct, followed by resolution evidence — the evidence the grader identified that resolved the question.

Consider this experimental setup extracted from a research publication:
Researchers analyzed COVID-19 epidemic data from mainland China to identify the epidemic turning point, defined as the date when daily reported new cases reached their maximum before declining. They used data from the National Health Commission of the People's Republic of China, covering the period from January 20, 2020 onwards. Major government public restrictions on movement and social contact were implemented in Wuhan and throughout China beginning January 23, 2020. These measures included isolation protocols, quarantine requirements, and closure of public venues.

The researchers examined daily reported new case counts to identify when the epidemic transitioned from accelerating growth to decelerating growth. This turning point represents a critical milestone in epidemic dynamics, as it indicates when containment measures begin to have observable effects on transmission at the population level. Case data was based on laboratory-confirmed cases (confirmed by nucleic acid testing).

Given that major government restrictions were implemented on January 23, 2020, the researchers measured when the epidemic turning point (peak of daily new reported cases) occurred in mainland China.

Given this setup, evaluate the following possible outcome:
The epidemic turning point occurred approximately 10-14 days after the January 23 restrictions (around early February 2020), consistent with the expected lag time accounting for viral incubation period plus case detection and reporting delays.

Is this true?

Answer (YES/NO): YES